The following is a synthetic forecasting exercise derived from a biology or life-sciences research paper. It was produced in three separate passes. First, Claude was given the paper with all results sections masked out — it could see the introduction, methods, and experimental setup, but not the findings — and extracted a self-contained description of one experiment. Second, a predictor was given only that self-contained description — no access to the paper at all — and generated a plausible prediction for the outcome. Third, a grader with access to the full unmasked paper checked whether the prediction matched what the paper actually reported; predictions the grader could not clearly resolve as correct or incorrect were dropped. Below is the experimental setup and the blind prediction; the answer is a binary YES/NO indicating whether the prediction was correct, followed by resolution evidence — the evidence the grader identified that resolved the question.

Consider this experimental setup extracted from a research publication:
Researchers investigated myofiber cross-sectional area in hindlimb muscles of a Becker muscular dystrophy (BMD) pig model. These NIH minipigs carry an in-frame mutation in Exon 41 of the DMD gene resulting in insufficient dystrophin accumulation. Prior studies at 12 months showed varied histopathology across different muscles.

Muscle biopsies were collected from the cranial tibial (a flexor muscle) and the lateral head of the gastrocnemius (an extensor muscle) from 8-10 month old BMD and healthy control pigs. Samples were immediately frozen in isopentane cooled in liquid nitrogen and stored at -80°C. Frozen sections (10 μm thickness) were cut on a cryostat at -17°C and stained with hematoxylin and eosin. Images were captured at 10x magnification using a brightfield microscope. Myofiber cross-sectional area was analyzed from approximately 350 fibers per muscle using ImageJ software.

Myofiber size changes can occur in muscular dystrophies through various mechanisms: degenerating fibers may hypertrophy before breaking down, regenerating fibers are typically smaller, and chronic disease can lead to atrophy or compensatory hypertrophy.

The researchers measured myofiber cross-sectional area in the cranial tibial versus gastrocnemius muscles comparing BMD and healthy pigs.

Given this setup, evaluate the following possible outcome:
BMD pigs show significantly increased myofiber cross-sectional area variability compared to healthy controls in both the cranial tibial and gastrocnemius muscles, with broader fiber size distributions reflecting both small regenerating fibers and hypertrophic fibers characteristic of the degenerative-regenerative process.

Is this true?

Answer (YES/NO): NO